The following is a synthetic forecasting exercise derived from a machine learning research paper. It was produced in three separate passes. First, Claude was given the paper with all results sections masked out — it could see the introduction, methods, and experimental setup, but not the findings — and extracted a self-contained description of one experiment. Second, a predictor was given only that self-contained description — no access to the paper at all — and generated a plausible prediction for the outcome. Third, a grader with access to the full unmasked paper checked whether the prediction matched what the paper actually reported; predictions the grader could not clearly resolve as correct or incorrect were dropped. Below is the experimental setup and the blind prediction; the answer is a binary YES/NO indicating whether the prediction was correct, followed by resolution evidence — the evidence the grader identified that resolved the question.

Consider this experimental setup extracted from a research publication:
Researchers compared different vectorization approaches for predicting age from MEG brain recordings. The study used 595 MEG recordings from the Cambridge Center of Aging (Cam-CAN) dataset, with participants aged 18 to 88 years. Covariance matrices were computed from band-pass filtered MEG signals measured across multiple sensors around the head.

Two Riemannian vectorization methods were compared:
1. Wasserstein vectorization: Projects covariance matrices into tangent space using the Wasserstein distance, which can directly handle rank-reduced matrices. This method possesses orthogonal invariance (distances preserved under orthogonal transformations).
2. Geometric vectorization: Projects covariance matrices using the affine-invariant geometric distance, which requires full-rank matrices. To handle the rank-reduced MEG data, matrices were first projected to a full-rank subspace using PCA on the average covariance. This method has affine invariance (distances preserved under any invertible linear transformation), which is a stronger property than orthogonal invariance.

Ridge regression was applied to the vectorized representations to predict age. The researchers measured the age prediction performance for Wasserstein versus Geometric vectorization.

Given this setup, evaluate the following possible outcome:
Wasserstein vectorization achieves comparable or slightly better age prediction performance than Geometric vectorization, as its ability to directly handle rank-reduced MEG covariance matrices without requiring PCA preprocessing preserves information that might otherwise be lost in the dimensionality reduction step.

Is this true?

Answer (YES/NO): YES